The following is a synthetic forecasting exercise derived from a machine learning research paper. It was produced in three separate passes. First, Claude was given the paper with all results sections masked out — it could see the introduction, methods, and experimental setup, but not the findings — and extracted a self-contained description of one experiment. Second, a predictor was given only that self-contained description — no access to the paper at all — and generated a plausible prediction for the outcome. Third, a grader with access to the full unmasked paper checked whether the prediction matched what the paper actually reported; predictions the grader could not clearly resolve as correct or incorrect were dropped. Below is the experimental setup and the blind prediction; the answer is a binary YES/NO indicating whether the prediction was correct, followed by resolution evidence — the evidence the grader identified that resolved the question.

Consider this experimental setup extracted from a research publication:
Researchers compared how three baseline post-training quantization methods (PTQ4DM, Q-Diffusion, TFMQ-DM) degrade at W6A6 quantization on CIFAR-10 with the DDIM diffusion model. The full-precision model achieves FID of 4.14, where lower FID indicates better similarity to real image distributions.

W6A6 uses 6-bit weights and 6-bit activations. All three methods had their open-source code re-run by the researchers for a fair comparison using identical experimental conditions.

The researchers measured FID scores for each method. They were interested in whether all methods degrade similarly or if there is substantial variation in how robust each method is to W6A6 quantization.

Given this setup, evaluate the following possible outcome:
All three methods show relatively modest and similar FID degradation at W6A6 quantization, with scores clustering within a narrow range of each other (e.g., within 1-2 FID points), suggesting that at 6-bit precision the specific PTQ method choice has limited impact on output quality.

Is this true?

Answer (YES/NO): NO